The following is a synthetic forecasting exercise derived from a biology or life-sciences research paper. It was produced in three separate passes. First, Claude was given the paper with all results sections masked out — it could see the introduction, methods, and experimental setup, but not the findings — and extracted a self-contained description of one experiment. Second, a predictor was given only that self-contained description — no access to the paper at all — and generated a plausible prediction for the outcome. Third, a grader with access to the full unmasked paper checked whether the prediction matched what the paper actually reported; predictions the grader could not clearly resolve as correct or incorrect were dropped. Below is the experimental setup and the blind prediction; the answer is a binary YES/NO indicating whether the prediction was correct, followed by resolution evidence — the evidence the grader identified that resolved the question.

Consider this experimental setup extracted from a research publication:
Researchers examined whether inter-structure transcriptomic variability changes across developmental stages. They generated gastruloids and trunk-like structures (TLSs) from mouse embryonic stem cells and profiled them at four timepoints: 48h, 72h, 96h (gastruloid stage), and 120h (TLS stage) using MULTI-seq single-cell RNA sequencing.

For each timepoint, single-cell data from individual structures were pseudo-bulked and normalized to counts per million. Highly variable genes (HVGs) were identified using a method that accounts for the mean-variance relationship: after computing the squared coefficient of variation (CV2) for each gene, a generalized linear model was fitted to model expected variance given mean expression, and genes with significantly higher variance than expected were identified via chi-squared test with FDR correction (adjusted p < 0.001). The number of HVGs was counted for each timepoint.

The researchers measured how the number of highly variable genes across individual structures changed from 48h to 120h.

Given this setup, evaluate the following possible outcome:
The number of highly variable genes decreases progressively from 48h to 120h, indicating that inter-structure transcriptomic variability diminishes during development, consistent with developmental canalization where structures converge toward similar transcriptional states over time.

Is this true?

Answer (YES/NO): NO